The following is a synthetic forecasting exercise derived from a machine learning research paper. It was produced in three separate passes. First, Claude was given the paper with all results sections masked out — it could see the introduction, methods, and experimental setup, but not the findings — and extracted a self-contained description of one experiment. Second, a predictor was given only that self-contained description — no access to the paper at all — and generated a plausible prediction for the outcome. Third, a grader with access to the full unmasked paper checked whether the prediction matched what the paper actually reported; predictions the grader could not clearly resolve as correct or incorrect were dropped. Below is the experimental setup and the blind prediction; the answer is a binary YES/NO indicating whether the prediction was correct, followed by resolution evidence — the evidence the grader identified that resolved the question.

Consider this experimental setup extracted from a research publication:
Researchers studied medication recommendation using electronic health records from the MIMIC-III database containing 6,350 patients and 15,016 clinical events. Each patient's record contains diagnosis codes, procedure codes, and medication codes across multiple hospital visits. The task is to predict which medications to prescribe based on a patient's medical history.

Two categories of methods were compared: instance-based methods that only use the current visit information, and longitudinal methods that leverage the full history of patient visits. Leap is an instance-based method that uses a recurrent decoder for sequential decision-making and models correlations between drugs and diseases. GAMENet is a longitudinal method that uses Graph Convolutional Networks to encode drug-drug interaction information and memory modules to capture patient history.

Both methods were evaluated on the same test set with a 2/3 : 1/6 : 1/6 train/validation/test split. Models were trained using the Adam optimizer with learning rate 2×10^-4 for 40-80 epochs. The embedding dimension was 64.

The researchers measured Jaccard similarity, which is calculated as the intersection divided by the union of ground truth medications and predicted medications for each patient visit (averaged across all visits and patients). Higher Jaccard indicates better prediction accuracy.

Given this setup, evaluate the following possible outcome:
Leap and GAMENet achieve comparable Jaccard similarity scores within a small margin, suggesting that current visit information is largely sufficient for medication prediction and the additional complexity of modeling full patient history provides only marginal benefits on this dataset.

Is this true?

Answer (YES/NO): NO